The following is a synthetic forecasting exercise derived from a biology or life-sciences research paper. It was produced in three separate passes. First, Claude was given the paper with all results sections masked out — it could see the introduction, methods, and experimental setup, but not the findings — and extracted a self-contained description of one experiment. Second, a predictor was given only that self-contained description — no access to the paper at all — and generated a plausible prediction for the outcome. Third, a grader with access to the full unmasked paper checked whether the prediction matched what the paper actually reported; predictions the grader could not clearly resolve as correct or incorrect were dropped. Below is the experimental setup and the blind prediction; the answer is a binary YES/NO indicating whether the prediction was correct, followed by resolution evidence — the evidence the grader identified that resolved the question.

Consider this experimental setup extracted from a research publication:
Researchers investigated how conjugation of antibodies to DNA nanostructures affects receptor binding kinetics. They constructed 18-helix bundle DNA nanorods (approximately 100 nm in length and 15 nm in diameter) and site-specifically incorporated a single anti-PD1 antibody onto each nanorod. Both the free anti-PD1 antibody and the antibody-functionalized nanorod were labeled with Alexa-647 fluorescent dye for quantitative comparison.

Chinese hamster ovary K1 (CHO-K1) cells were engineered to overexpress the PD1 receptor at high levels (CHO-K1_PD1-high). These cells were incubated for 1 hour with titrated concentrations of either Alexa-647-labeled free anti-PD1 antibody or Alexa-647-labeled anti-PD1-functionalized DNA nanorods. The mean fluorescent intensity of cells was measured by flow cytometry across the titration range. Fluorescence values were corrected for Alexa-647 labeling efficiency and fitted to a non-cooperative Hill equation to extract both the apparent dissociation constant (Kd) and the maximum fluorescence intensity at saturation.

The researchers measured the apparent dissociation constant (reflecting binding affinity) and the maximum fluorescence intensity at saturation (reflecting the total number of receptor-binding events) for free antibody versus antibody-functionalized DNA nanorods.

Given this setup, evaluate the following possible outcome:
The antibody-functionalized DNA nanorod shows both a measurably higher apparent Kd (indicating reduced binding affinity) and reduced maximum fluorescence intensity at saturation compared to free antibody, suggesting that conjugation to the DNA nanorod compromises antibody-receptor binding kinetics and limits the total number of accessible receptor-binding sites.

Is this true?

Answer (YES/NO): NO